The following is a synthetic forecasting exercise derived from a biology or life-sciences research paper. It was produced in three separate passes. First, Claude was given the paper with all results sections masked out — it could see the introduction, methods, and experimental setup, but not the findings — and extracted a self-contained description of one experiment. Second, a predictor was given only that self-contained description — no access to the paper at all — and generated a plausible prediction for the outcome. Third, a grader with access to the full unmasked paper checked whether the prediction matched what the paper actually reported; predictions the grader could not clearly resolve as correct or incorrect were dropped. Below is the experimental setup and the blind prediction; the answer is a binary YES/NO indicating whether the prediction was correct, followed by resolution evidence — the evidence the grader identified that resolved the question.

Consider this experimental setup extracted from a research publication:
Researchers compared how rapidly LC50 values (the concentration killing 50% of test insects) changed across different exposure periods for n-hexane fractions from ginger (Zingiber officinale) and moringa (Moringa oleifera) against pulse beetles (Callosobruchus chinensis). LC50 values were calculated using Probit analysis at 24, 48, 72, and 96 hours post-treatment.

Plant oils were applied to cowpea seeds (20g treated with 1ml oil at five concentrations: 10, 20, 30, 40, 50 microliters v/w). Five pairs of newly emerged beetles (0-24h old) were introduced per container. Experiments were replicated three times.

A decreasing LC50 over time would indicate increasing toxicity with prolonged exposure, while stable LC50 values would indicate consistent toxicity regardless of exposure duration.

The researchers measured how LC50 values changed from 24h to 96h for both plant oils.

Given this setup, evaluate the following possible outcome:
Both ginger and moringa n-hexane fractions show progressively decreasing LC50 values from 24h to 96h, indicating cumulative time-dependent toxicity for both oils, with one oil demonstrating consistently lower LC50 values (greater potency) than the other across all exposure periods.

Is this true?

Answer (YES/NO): YES